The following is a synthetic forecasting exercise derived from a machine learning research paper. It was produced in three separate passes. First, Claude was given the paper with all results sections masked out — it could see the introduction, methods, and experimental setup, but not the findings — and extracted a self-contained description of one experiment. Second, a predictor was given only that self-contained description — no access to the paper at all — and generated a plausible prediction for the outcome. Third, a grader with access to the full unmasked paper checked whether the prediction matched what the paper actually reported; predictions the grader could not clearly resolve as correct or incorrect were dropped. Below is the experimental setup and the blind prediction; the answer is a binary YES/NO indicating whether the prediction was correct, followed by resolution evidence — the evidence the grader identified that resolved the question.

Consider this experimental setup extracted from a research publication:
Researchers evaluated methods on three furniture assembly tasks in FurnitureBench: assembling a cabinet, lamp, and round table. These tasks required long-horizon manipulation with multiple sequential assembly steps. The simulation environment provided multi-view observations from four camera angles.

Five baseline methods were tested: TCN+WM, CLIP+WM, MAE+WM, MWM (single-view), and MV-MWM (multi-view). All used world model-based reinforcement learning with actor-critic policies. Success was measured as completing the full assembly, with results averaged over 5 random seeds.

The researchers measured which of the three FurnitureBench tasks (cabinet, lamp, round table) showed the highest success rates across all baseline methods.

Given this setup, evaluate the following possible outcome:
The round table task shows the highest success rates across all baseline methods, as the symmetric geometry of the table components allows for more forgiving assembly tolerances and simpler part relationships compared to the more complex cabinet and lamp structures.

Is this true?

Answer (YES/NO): YES